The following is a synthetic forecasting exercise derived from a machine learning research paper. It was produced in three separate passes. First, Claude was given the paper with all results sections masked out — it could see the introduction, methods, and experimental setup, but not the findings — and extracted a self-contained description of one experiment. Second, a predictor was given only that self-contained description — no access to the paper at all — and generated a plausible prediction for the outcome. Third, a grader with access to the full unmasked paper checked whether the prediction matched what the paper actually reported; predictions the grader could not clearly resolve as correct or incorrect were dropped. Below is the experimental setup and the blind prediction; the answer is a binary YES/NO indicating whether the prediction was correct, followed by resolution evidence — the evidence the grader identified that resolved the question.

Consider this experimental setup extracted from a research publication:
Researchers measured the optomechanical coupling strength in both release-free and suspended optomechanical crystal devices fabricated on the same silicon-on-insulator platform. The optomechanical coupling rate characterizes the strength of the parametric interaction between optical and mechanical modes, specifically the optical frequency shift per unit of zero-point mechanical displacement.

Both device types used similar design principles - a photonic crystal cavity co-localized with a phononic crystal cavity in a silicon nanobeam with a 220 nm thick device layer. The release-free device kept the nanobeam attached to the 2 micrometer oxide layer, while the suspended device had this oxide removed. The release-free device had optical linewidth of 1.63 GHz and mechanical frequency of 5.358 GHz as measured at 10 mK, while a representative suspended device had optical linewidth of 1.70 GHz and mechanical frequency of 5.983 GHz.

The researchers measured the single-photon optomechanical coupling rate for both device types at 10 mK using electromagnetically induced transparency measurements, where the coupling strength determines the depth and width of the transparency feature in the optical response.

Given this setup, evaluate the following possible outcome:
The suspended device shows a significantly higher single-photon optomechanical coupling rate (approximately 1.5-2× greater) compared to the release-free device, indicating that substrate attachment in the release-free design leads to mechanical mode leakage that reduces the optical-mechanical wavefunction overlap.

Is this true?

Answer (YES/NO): YES